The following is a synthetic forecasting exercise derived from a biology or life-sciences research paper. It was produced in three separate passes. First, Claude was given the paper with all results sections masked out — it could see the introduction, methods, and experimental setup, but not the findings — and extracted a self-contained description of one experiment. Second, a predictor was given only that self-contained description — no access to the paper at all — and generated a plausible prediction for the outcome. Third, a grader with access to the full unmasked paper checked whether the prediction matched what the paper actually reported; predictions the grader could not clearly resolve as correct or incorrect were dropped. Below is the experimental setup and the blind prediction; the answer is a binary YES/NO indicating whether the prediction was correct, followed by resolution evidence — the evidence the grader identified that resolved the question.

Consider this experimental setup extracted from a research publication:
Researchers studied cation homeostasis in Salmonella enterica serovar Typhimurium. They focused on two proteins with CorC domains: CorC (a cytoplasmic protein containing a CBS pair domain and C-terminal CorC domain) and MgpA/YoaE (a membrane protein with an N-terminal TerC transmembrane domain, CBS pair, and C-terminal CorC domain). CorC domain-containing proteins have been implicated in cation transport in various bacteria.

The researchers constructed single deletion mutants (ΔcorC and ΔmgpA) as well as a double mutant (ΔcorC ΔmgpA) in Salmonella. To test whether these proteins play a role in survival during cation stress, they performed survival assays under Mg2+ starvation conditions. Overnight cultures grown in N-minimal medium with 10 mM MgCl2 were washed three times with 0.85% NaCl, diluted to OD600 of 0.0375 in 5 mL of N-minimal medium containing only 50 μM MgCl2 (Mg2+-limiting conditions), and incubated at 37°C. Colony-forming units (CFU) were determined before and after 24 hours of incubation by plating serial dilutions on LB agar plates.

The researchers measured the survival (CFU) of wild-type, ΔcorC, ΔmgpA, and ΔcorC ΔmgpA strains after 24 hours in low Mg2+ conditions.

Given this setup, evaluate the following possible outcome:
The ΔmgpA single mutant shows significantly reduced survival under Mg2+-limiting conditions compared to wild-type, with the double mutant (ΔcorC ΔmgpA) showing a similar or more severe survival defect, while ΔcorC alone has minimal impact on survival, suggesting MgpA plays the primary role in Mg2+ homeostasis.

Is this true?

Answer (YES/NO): NO